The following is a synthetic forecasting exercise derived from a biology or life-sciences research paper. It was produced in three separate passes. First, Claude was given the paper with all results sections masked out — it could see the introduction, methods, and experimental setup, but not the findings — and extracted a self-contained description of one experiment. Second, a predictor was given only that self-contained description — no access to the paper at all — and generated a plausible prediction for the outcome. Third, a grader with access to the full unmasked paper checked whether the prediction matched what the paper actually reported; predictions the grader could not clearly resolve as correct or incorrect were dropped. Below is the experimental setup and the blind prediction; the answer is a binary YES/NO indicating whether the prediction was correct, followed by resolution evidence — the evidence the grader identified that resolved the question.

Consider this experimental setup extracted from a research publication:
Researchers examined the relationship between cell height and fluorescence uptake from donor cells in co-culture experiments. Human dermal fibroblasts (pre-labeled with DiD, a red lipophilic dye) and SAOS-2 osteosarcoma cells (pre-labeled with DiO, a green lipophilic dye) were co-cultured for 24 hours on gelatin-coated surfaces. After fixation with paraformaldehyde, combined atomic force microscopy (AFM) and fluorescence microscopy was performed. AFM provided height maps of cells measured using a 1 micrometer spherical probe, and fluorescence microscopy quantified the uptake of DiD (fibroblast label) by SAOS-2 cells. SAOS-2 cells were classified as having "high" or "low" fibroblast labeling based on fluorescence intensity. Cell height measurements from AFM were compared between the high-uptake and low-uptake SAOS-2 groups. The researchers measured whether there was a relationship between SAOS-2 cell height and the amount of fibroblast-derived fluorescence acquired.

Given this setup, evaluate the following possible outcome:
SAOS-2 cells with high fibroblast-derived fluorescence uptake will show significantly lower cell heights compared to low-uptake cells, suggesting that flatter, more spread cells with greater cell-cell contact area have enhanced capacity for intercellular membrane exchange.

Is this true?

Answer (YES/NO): NO